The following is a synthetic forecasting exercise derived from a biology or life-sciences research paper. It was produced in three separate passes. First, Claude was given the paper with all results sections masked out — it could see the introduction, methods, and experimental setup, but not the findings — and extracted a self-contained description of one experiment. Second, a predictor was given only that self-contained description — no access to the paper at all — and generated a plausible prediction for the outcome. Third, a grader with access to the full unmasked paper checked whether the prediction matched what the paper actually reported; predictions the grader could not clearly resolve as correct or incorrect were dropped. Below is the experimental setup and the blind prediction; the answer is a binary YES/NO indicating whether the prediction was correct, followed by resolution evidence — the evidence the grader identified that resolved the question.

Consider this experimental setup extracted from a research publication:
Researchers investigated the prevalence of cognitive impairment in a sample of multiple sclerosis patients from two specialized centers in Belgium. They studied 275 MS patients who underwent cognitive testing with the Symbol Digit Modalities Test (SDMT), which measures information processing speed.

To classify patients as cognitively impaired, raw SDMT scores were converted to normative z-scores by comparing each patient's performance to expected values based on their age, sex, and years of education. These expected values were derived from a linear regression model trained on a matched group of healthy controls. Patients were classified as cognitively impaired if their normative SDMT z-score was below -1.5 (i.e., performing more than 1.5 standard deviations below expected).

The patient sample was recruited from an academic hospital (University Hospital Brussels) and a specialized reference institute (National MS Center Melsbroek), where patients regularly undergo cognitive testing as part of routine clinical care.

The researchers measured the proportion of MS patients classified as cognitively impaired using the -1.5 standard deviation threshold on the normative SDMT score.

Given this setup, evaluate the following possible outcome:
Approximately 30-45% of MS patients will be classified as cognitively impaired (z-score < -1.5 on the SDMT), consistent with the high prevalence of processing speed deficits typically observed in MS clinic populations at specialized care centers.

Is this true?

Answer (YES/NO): NO